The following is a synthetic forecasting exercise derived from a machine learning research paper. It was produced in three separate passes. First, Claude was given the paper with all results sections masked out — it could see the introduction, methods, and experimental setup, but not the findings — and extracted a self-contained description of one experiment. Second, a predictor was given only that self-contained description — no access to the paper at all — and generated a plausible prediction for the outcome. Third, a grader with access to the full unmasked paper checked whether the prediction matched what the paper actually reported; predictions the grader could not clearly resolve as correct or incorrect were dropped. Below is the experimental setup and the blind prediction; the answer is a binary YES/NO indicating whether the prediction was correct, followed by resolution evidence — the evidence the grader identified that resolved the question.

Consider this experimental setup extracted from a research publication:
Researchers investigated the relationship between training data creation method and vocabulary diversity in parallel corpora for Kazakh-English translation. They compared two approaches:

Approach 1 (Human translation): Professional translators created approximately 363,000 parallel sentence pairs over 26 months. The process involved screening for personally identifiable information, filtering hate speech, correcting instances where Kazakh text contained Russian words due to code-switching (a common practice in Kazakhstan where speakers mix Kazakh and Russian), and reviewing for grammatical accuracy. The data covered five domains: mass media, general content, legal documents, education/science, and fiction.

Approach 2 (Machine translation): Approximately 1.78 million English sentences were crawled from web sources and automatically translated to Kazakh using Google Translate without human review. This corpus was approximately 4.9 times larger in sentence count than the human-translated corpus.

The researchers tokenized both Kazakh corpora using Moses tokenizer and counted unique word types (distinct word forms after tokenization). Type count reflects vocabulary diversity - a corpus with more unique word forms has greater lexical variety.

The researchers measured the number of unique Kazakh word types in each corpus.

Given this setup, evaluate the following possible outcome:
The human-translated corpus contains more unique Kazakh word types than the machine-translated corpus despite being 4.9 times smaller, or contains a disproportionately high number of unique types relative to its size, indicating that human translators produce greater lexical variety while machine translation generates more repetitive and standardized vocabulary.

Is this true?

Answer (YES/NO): YES